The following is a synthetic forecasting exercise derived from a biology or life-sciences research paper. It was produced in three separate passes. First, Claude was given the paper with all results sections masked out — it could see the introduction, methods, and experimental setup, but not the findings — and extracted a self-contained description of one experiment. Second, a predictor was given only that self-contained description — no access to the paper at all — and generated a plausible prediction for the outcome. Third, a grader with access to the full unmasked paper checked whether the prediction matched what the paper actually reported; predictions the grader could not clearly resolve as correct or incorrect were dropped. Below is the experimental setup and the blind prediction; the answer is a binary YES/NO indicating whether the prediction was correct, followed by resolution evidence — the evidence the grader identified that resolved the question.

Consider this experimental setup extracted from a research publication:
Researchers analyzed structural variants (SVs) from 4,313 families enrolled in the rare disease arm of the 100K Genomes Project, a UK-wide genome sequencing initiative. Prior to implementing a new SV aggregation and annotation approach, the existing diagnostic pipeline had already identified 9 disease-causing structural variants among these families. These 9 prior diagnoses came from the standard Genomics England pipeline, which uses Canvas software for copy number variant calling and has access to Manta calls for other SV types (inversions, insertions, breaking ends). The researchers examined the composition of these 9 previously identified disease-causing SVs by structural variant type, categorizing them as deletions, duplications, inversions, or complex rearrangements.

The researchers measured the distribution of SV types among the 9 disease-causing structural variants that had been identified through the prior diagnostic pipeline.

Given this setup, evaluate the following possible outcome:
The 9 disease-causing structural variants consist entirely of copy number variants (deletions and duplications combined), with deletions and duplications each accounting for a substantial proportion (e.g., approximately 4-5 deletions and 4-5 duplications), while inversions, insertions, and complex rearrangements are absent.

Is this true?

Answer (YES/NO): NO